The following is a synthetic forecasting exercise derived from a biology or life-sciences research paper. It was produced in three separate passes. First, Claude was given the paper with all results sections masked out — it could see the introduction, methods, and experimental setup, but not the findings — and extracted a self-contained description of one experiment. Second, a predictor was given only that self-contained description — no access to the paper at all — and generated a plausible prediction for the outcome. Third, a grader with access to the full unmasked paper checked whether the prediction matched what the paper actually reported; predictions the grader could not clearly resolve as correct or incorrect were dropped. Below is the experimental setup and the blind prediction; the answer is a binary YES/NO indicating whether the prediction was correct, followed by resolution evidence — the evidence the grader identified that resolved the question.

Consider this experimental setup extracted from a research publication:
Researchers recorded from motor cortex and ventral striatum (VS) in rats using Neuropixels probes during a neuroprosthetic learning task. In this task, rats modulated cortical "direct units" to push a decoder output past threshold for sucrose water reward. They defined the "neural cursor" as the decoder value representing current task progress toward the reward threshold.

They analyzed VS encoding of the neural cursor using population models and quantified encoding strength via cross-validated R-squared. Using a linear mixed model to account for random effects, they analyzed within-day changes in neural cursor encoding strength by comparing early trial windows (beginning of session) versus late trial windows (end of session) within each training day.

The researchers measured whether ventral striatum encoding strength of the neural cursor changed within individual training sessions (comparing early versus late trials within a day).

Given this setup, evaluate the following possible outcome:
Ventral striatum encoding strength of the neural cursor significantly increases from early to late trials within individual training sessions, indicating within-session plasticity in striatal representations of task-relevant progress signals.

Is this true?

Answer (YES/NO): YES